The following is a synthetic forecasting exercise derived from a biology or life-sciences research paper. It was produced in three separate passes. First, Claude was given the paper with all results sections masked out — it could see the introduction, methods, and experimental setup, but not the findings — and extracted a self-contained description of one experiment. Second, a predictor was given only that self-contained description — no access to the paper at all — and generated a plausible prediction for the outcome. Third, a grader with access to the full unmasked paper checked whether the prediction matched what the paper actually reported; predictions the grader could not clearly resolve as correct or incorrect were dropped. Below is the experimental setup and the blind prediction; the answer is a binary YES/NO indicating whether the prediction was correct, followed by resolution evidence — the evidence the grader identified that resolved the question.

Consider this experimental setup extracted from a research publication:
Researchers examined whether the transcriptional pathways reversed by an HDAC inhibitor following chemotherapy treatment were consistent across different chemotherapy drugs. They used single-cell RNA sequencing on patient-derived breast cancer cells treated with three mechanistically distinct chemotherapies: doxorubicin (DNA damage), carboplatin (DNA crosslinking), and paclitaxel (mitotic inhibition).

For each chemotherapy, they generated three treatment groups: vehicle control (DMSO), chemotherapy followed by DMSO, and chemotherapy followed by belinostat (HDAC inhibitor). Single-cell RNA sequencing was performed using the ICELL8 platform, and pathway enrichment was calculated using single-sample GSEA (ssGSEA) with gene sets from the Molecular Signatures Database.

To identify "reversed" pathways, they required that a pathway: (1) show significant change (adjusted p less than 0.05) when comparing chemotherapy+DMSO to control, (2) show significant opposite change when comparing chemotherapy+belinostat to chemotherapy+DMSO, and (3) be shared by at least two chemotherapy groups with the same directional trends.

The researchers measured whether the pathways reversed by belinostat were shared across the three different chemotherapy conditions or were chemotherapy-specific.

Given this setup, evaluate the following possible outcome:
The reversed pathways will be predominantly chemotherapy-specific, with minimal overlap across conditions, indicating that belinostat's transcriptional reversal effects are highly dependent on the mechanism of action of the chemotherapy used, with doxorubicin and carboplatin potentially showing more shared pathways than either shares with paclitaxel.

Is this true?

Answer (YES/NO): NO